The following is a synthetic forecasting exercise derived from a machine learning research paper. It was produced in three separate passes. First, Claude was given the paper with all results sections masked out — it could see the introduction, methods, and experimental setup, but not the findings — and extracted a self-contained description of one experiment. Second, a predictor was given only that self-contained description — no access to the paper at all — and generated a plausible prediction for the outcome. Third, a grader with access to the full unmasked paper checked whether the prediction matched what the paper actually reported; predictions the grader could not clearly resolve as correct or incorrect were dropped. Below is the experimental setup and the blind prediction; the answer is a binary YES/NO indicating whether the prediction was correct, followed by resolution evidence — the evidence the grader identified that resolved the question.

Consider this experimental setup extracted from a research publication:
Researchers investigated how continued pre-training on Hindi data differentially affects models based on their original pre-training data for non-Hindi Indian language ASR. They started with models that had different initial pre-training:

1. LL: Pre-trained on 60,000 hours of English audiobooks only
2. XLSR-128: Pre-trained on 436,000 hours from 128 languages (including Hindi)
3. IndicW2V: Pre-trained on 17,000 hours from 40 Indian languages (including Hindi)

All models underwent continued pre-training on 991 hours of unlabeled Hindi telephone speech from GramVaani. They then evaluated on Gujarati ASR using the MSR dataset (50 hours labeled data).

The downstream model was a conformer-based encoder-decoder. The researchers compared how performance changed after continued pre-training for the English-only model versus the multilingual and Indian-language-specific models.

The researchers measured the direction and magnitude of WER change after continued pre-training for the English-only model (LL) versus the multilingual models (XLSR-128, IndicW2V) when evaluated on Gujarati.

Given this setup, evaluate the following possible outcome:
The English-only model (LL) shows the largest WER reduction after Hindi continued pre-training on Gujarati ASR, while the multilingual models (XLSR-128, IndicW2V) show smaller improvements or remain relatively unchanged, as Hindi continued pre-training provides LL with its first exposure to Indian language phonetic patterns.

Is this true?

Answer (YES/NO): NO